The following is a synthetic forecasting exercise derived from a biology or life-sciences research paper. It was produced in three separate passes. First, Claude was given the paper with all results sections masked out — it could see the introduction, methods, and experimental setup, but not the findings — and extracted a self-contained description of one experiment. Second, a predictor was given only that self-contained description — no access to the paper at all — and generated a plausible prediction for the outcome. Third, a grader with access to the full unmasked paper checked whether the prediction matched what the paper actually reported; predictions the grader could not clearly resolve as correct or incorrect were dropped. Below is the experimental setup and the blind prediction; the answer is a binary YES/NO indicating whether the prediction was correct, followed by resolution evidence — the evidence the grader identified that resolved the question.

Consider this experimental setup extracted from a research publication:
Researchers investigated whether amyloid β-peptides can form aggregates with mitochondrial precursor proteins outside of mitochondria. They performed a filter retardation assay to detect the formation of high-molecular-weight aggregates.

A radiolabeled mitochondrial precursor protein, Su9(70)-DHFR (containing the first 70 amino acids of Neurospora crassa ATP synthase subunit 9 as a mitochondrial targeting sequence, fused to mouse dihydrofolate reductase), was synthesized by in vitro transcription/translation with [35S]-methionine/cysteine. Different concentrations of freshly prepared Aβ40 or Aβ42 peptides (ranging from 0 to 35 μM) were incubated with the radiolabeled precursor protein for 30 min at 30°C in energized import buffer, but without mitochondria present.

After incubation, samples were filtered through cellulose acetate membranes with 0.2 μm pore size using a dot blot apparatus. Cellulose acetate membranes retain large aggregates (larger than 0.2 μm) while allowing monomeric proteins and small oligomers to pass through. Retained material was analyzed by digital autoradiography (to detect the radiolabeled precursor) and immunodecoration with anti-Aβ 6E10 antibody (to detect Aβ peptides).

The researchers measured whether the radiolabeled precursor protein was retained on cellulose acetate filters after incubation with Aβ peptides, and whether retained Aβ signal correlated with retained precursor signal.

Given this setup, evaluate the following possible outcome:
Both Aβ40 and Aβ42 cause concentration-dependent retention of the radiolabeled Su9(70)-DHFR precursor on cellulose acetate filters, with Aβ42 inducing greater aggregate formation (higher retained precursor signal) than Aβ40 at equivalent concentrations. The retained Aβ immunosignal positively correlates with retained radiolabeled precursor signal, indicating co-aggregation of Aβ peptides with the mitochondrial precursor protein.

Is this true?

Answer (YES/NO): NO